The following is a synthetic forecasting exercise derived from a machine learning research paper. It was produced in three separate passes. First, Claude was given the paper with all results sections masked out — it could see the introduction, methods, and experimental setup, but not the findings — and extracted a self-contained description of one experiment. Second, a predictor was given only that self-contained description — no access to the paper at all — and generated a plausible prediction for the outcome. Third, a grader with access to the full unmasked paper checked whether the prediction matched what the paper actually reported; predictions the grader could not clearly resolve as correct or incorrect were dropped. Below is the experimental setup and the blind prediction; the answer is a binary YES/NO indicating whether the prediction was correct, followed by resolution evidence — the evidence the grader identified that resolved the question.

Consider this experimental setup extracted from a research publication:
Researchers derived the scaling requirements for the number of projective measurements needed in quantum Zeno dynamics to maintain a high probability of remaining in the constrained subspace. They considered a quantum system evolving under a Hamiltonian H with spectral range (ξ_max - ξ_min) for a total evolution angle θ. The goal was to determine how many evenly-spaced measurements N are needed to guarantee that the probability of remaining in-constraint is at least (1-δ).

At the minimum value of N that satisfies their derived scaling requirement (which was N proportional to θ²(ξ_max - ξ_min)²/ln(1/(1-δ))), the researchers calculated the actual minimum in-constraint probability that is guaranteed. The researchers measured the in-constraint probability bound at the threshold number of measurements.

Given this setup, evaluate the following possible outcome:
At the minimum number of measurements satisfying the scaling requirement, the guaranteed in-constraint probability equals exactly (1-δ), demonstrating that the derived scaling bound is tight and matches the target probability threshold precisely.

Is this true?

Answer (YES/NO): NO